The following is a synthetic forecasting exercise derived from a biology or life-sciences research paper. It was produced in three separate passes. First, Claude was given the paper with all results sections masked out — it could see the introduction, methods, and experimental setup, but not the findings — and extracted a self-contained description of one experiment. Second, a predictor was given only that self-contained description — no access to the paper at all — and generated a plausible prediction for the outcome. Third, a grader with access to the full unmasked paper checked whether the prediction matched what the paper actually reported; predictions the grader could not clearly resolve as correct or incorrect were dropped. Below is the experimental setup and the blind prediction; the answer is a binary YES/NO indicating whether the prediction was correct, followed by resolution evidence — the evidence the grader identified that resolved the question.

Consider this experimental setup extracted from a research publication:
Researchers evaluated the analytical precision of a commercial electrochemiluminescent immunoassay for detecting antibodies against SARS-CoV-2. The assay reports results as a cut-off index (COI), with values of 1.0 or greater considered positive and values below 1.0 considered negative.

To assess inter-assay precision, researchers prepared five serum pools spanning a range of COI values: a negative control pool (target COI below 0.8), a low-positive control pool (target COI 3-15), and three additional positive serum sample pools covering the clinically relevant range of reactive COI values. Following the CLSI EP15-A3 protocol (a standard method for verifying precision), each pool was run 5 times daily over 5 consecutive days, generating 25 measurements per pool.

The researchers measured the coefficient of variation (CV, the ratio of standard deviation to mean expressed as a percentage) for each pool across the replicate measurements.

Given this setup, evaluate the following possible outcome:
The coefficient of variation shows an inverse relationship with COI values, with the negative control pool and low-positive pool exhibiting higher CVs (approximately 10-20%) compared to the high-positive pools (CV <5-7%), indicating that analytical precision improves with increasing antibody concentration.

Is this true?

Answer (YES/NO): NO